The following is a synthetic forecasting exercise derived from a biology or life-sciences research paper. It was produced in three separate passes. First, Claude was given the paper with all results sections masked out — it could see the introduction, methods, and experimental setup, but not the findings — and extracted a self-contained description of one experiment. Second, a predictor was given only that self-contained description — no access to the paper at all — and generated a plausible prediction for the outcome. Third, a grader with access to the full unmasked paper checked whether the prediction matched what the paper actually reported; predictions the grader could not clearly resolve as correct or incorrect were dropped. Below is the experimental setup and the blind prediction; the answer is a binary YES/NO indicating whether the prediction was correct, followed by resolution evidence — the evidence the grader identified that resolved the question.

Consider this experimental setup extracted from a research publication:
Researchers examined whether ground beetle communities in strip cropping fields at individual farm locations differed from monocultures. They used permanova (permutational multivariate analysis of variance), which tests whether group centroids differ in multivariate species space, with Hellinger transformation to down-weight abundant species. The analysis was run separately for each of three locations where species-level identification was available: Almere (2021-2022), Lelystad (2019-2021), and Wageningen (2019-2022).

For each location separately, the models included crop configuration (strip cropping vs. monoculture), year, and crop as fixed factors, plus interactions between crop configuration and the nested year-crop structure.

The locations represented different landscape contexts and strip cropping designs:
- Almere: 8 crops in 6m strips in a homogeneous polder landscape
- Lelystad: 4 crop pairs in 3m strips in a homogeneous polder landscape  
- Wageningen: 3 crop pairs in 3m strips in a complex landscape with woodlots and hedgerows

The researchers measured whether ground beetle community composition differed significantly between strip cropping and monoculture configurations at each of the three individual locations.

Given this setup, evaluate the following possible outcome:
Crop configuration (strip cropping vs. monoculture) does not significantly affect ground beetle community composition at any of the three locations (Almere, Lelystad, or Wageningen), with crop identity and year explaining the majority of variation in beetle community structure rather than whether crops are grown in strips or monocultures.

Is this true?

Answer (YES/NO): NO